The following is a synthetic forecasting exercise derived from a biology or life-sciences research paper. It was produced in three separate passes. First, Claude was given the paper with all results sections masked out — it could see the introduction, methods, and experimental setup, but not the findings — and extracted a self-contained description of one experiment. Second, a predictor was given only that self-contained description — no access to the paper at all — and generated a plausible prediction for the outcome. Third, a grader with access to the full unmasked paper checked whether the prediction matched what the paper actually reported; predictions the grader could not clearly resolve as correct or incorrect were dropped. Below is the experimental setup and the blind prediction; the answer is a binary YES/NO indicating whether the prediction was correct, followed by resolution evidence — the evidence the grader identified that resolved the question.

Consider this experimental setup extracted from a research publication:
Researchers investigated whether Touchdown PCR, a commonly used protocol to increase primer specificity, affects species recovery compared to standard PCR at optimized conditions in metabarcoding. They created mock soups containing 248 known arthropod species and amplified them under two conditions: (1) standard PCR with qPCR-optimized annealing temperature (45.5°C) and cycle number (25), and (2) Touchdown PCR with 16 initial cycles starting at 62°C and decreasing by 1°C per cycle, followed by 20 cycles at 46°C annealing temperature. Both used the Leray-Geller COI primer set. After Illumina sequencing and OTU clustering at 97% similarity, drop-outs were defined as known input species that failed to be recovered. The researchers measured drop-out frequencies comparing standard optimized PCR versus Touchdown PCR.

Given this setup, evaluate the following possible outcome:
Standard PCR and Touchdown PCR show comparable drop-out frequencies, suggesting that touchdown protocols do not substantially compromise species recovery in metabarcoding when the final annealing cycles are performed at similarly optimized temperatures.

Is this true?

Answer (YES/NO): NO